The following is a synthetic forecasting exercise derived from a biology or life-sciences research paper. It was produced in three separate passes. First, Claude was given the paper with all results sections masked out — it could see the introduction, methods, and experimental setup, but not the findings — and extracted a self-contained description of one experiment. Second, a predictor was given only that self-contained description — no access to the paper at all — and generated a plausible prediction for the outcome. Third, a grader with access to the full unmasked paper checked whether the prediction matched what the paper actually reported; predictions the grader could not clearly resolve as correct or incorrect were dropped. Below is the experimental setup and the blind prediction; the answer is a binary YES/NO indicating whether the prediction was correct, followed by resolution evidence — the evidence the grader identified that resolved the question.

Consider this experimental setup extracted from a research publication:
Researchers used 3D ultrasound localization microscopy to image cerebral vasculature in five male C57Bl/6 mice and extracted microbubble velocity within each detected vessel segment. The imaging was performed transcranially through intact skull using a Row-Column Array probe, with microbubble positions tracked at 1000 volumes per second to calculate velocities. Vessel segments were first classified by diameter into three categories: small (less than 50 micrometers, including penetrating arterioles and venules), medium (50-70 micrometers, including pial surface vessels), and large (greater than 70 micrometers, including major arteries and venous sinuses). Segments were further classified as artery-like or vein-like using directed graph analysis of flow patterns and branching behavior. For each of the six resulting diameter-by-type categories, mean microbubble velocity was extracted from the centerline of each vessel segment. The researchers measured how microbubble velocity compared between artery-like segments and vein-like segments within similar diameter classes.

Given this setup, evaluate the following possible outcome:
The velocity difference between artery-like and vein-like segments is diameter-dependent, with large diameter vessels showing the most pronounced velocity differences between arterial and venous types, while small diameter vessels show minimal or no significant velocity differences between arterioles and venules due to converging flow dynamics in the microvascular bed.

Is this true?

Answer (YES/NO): YES